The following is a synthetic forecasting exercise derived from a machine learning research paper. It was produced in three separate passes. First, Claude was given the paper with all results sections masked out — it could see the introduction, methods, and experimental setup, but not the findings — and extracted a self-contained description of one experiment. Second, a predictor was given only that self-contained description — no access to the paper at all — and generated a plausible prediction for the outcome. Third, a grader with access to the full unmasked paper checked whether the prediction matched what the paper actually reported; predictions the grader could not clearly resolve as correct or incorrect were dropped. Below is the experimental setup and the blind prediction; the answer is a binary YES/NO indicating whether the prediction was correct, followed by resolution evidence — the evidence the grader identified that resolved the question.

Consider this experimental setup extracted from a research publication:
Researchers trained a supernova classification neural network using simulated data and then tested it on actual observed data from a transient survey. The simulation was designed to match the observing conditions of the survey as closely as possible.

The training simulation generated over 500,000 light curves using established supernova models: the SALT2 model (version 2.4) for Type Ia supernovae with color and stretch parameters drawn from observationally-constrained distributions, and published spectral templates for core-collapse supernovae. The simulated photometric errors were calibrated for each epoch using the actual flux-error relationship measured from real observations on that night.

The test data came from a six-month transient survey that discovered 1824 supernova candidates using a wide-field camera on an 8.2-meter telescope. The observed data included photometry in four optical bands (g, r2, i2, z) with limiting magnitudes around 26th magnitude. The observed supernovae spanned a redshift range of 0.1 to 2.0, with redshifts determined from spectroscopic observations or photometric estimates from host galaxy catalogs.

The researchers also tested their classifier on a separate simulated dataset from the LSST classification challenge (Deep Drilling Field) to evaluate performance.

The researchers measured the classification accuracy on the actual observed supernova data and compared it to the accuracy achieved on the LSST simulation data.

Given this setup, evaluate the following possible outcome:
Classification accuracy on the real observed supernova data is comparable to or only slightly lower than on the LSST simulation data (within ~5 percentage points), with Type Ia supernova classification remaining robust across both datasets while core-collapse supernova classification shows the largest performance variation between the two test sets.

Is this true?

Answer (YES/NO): NO